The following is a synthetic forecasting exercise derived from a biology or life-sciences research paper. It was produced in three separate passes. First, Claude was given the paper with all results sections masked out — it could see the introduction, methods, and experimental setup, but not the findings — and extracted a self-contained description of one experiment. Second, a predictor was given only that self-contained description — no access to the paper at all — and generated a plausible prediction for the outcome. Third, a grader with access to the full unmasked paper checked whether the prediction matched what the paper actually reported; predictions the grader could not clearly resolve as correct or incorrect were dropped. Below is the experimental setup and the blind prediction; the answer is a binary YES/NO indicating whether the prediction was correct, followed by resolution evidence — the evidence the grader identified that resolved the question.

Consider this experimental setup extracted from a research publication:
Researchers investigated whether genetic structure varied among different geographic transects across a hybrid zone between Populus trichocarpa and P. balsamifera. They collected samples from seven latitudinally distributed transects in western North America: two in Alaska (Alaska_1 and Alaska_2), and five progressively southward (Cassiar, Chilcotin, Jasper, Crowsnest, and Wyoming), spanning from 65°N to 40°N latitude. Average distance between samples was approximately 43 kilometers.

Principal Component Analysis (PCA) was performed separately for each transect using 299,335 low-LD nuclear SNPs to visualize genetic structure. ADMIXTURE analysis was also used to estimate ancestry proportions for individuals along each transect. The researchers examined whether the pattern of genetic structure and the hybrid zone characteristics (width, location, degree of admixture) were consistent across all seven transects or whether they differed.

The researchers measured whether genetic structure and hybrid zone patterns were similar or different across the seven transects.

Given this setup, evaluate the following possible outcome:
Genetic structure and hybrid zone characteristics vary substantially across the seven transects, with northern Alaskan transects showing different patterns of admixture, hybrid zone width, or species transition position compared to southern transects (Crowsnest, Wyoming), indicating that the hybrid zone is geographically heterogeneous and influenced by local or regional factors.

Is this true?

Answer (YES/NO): YES